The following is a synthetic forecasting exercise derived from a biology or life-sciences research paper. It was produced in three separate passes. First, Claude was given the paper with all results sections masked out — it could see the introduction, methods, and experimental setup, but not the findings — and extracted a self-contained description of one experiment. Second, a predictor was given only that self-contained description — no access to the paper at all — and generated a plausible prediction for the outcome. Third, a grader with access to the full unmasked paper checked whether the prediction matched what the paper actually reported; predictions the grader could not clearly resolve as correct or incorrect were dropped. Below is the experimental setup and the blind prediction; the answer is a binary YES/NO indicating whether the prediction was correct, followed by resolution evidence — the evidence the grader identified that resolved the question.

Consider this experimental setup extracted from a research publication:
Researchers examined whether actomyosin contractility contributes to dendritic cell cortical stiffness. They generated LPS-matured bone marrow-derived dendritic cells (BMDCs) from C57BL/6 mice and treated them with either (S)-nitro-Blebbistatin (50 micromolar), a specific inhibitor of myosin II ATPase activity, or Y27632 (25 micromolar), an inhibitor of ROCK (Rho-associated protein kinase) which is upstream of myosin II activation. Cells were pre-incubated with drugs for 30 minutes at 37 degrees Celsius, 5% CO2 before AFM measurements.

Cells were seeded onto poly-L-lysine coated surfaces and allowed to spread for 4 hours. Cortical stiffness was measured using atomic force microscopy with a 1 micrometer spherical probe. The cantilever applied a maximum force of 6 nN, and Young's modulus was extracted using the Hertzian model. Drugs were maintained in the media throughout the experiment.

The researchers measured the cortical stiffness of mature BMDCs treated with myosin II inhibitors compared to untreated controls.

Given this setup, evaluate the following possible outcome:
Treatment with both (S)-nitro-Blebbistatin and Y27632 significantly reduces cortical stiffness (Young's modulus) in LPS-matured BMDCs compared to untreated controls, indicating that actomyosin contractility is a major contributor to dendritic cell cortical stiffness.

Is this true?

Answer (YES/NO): NO